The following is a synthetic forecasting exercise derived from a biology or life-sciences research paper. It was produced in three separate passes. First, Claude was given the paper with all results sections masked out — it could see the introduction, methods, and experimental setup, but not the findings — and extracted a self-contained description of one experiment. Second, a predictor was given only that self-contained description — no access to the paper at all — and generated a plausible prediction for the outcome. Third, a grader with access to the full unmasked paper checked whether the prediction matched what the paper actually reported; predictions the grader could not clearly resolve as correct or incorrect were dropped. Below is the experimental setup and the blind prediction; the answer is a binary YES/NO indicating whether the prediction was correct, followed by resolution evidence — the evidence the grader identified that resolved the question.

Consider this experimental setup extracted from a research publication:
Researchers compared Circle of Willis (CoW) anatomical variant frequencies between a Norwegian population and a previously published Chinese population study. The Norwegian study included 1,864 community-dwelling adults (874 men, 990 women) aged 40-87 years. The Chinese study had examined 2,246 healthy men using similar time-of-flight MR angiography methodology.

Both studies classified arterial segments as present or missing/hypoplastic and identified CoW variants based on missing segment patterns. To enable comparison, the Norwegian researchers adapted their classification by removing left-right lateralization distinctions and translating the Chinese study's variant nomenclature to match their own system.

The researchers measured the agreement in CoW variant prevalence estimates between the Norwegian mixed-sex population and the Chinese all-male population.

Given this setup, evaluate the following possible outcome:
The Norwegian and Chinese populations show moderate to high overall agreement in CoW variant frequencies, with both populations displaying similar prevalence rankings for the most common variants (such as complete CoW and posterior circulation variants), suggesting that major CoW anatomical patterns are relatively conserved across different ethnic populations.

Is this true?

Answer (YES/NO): YES